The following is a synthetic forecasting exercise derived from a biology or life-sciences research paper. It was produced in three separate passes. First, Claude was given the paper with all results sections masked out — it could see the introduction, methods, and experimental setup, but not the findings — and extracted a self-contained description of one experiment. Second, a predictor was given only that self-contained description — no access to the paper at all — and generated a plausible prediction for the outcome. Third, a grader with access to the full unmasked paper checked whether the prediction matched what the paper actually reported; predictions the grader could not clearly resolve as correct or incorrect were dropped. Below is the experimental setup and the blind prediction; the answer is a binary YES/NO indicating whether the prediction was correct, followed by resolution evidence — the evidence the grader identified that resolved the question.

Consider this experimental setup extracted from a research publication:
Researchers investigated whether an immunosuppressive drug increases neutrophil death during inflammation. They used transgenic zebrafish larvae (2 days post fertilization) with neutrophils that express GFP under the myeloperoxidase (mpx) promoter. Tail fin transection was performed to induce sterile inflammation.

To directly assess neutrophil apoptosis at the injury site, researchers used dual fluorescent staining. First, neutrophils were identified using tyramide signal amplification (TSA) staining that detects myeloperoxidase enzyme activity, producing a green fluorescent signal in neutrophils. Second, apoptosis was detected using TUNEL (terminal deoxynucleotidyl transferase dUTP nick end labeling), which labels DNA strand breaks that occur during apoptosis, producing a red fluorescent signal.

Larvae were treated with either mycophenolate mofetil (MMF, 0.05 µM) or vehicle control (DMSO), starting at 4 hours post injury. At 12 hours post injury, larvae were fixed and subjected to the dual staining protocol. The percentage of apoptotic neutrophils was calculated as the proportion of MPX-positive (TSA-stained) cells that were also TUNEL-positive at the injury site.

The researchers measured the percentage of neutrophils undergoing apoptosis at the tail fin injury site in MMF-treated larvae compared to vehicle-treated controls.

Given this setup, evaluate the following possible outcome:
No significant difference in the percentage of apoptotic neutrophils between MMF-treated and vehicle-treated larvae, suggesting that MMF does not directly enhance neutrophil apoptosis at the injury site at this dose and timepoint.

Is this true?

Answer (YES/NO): NO